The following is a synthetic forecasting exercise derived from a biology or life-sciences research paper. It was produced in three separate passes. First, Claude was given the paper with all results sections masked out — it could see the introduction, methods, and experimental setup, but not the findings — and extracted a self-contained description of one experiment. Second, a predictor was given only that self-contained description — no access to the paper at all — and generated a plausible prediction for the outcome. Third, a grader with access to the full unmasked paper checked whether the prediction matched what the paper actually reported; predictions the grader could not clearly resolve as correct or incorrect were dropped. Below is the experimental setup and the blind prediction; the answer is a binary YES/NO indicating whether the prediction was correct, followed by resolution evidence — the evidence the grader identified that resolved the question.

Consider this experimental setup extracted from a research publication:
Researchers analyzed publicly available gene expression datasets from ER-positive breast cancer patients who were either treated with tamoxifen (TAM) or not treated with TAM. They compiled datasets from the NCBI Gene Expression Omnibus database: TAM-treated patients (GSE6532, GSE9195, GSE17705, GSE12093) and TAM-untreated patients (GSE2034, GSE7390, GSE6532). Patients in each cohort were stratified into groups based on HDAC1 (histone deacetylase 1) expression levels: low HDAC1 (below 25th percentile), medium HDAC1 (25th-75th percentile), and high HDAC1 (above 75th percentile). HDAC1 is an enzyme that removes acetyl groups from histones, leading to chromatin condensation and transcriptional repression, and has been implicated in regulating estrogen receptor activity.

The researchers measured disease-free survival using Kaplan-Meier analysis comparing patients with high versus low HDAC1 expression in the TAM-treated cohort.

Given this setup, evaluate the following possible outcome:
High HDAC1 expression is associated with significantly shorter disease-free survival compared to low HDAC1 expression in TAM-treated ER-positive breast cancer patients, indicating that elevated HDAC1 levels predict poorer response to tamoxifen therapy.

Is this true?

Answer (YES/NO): NO